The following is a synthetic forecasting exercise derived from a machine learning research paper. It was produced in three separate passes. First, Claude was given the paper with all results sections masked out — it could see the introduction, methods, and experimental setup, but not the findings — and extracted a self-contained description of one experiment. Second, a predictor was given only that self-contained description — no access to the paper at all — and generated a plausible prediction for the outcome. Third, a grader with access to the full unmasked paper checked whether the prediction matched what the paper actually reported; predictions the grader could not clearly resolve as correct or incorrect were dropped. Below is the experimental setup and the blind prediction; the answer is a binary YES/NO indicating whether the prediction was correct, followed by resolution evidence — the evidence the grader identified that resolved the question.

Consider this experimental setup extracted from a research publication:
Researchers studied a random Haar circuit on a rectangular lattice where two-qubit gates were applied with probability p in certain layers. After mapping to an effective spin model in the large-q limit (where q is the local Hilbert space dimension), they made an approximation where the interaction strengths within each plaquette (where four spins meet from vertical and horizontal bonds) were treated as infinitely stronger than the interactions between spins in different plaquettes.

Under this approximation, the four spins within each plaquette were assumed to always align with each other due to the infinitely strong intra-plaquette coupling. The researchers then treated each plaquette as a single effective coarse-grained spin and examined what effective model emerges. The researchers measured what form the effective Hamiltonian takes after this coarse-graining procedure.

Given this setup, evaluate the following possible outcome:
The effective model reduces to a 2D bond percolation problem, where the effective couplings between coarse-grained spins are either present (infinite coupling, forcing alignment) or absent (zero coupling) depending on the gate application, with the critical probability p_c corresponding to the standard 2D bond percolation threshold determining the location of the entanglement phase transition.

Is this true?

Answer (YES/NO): NO